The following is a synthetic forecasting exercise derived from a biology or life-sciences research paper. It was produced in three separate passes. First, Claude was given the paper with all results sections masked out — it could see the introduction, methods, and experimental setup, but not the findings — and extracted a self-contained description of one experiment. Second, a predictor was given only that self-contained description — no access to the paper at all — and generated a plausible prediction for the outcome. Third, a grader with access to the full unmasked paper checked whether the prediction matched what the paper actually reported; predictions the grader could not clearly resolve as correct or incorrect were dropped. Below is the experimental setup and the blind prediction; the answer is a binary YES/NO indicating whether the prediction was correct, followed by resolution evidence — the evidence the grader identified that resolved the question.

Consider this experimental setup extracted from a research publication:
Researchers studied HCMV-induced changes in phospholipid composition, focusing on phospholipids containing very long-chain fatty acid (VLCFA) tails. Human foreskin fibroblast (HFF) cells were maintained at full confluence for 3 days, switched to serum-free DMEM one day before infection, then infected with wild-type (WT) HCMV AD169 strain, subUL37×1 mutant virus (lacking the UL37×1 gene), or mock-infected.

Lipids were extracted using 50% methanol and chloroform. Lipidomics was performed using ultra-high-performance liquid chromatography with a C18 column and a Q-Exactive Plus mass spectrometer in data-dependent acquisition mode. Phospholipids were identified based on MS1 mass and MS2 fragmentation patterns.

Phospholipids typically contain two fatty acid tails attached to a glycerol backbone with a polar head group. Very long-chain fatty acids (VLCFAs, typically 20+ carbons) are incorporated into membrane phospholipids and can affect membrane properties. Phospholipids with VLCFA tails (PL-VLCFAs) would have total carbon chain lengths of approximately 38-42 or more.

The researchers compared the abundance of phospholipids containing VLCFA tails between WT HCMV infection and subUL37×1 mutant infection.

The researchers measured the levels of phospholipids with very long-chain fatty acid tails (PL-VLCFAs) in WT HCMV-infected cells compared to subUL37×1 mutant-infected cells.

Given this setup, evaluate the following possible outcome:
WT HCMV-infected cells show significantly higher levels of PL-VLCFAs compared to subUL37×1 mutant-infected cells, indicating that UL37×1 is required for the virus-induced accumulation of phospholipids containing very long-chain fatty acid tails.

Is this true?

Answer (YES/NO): YES